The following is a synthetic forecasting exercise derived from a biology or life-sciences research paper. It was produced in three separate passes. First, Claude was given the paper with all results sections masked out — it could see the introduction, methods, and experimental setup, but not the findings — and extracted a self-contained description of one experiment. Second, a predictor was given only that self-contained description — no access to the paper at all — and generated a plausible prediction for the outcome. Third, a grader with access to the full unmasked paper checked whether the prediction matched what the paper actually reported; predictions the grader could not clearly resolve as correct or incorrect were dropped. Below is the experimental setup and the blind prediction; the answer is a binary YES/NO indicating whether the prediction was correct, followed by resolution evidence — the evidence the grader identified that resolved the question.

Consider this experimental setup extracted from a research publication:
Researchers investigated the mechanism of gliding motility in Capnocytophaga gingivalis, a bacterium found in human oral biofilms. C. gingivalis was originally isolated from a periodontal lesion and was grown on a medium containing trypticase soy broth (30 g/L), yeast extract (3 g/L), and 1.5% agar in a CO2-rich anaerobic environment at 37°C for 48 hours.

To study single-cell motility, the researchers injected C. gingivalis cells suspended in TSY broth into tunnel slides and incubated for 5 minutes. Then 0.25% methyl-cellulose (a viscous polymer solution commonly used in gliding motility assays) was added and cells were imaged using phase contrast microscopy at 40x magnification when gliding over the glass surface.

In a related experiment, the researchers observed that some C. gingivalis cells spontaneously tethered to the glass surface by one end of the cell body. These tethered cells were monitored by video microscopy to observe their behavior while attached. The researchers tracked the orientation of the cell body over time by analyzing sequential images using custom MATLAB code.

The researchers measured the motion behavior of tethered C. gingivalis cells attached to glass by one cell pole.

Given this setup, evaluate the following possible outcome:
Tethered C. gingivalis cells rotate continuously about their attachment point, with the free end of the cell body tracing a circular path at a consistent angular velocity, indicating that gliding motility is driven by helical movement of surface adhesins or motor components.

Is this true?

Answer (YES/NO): YES